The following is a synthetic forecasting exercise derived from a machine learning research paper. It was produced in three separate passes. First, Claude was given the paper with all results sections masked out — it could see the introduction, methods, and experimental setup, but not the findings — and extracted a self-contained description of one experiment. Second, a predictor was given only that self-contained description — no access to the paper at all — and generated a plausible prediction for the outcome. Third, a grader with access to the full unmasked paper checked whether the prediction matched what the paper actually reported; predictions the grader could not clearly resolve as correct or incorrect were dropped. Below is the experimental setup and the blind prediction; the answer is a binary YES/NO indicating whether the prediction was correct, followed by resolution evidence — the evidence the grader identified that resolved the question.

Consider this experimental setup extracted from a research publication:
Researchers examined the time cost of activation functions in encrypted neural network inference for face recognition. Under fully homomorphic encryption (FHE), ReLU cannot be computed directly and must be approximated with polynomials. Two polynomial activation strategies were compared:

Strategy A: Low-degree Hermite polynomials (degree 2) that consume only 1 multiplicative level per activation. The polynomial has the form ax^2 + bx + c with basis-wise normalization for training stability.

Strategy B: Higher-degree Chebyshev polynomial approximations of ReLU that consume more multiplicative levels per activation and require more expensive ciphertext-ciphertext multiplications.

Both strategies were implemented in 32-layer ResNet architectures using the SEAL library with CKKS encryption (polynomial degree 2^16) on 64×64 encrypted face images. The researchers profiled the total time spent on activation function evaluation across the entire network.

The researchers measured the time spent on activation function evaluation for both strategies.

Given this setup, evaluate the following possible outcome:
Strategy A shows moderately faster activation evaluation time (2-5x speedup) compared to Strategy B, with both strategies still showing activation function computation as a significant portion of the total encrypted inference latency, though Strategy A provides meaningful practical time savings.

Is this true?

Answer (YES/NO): NO